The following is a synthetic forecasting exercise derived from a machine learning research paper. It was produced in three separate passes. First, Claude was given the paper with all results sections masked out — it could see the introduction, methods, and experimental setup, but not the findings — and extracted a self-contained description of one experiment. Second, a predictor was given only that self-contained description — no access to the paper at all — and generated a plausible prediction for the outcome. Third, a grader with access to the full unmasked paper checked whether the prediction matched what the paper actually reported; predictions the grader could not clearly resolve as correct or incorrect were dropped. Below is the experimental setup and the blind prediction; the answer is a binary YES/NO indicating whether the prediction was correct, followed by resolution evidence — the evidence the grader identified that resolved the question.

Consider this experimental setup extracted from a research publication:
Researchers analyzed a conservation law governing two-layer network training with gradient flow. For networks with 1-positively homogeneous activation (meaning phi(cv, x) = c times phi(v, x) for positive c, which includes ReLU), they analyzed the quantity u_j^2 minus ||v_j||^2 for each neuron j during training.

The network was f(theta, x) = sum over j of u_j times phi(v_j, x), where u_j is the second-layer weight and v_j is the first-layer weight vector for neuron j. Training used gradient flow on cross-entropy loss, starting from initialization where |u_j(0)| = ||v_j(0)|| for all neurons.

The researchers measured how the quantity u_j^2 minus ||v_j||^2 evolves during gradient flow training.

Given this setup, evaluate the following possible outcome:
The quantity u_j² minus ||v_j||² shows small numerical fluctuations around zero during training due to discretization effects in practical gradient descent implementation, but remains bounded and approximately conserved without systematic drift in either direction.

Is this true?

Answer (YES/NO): NO